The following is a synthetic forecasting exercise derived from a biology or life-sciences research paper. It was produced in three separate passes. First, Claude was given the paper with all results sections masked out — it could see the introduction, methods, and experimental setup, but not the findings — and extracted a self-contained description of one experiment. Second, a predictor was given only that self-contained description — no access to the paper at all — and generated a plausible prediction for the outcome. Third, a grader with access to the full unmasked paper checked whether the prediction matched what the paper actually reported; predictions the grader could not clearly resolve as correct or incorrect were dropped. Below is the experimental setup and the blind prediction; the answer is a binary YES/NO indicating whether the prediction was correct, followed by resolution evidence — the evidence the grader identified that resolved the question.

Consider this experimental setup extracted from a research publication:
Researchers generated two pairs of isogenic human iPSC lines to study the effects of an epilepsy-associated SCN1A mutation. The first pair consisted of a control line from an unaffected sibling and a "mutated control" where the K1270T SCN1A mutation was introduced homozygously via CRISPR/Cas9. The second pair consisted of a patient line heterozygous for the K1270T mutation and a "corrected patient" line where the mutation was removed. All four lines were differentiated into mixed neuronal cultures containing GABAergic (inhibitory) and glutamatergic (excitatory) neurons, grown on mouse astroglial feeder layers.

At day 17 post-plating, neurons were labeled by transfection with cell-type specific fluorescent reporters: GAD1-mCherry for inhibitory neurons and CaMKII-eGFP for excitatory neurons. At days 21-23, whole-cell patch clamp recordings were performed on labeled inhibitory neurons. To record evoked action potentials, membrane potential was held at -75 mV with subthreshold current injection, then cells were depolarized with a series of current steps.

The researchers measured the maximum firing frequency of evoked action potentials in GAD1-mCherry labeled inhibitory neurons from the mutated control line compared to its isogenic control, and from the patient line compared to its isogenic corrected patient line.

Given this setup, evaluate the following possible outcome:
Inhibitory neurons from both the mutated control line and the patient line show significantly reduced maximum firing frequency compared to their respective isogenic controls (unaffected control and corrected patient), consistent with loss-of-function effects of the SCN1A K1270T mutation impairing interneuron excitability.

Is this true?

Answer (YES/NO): NO